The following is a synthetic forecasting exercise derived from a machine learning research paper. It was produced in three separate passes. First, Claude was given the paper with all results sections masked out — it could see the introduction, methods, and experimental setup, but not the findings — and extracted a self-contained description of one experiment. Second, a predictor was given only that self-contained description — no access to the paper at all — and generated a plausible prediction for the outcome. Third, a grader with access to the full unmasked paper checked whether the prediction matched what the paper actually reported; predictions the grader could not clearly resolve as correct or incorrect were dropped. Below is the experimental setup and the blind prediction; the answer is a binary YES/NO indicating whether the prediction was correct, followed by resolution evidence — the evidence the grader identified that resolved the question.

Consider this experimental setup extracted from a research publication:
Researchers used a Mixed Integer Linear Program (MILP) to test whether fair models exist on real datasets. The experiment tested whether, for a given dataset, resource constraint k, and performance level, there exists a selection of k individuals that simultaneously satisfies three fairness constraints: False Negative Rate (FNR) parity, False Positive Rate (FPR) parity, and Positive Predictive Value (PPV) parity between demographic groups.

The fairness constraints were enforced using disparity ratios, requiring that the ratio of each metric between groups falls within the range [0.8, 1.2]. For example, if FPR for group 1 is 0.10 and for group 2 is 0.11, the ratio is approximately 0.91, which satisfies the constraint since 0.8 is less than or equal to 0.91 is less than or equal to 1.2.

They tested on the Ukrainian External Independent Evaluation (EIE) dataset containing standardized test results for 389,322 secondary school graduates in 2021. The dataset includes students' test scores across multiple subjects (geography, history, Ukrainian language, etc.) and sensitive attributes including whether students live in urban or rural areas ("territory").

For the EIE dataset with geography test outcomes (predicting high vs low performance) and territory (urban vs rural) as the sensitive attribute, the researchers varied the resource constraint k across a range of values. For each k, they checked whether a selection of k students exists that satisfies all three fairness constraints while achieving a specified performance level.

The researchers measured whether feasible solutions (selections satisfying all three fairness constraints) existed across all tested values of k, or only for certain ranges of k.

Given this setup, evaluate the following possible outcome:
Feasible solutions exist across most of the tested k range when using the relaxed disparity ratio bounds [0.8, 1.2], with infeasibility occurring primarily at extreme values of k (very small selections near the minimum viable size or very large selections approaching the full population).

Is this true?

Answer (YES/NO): NO